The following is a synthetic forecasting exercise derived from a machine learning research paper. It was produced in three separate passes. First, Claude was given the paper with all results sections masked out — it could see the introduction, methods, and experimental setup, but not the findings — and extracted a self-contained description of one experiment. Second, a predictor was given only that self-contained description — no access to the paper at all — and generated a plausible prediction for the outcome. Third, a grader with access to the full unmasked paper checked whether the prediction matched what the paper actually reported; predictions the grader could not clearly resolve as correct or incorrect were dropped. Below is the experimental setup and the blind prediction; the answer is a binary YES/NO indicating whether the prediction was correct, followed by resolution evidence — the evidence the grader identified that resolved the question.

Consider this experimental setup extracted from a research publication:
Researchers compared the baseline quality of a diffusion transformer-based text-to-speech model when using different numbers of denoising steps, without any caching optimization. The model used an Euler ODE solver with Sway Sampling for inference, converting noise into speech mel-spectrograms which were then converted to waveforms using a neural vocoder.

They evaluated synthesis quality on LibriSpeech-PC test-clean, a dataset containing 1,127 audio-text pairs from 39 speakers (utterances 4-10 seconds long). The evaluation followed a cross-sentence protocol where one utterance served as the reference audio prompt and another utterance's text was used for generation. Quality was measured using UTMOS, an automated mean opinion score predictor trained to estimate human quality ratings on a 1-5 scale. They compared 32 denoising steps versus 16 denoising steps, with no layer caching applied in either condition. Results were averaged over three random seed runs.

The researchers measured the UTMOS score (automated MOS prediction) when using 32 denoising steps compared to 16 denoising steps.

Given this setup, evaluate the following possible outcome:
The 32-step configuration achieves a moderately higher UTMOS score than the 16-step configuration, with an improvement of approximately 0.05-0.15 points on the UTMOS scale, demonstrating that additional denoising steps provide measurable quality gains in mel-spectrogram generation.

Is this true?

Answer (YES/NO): NO